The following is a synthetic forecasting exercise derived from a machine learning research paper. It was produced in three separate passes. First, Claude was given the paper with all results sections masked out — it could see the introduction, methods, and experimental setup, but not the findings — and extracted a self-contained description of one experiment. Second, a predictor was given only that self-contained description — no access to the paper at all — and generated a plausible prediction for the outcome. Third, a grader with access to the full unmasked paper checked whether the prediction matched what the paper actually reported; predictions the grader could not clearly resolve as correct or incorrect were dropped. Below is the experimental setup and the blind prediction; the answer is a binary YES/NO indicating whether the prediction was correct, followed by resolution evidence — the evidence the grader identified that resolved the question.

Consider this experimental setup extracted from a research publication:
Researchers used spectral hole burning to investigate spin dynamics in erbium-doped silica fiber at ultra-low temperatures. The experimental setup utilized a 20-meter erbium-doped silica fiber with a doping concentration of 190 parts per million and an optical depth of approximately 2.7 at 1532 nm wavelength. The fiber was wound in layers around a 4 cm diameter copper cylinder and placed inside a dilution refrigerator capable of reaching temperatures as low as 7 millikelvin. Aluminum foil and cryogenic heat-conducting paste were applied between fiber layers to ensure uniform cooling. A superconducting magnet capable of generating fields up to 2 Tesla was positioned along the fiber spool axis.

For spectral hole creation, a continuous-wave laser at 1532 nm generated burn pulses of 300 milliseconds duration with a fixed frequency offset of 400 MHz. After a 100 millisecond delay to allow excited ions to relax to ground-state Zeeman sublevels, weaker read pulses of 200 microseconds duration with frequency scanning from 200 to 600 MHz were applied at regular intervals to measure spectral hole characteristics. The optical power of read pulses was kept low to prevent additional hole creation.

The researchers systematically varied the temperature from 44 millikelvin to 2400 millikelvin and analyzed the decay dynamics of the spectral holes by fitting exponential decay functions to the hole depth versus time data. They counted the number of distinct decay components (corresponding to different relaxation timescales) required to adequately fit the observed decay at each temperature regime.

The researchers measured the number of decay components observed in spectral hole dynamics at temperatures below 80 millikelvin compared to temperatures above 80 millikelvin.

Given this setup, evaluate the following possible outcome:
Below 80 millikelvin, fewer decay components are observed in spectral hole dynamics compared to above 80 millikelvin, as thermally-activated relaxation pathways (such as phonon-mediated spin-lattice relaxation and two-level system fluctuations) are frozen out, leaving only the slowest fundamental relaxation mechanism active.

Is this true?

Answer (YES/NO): NO